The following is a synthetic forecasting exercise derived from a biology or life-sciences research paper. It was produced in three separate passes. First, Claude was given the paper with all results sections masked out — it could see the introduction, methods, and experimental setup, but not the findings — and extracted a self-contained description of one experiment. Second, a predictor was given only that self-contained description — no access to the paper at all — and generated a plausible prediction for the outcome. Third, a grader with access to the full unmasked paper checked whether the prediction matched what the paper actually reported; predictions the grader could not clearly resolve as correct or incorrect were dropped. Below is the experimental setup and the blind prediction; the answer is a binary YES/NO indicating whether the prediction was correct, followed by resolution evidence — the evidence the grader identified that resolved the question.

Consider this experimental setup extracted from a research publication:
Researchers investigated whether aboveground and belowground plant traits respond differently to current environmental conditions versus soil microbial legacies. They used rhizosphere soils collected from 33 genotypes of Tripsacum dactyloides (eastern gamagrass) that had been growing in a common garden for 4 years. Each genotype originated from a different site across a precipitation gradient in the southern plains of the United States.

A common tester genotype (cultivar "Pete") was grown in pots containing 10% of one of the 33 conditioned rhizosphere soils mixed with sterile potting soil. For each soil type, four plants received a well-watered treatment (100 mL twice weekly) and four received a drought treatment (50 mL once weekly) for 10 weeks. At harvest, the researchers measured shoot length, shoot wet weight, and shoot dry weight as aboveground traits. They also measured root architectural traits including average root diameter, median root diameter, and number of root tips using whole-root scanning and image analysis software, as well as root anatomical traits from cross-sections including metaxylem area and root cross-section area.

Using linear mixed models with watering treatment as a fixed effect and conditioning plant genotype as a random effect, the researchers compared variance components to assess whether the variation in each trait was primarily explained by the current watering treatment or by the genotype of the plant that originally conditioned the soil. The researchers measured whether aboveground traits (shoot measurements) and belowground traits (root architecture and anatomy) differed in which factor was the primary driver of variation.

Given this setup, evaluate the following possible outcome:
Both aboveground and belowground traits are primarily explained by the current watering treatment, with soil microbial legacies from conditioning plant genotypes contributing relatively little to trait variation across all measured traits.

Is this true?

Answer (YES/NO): NO